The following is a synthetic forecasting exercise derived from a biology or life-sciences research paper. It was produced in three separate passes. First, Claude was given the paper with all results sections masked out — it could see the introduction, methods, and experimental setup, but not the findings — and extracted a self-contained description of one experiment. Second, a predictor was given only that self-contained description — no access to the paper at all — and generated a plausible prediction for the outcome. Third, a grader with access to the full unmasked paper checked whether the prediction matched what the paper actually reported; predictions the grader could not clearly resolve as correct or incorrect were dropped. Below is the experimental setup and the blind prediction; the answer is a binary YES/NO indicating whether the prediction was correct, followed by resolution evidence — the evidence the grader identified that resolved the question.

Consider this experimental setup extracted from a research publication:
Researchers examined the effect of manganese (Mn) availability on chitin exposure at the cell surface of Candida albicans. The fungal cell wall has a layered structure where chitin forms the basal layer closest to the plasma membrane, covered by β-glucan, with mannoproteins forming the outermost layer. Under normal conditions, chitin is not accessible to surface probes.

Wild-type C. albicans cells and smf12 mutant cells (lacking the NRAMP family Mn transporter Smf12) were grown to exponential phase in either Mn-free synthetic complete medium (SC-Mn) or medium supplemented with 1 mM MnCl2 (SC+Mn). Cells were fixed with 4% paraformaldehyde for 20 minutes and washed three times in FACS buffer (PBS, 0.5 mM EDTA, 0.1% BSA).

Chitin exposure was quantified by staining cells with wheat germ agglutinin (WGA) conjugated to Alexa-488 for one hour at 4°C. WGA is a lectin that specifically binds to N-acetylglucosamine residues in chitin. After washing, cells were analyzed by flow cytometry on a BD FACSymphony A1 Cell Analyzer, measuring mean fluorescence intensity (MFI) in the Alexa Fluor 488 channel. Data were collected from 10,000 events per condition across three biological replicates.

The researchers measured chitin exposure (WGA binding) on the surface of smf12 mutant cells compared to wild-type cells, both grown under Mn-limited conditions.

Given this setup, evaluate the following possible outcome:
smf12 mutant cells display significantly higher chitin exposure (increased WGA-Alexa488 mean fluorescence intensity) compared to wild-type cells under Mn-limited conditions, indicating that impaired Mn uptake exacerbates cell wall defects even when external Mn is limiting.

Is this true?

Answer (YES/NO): YES